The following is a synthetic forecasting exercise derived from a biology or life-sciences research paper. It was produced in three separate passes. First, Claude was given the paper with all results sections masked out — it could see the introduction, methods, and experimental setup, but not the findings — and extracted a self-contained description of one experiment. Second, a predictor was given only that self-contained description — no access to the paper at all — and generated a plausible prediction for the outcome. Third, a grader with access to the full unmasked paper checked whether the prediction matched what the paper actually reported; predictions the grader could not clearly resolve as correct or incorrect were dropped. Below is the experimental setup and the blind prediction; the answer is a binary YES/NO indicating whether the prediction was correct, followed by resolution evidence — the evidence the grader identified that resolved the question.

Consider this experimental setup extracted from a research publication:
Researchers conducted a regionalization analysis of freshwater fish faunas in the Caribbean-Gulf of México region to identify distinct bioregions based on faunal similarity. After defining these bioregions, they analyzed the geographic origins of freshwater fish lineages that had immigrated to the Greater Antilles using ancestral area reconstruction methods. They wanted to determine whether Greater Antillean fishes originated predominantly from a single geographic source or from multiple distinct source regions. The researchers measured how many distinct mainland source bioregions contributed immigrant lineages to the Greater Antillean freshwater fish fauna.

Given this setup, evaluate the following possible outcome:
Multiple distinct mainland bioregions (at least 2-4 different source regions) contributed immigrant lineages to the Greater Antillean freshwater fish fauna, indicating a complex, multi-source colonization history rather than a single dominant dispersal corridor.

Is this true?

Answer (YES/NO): YES